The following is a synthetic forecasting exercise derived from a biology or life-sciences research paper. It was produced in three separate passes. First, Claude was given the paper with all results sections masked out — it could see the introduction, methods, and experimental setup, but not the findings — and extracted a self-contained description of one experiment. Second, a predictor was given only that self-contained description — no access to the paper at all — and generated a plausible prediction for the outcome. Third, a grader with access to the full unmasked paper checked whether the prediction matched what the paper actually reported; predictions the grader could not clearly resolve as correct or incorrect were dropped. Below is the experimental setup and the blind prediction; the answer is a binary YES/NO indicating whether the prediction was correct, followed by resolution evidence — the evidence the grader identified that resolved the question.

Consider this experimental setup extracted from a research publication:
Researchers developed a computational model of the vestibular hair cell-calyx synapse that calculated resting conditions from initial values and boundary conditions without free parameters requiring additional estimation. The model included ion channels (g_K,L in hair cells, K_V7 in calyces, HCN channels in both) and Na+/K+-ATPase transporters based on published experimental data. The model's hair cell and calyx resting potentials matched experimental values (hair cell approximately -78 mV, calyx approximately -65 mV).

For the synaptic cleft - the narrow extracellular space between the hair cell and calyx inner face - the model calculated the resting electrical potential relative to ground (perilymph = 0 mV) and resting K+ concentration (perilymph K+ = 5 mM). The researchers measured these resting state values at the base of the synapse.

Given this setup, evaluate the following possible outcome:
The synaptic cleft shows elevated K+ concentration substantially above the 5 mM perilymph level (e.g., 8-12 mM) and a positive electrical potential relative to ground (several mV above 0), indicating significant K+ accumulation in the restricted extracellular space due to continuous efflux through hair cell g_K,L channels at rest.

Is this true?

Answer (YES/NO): NO